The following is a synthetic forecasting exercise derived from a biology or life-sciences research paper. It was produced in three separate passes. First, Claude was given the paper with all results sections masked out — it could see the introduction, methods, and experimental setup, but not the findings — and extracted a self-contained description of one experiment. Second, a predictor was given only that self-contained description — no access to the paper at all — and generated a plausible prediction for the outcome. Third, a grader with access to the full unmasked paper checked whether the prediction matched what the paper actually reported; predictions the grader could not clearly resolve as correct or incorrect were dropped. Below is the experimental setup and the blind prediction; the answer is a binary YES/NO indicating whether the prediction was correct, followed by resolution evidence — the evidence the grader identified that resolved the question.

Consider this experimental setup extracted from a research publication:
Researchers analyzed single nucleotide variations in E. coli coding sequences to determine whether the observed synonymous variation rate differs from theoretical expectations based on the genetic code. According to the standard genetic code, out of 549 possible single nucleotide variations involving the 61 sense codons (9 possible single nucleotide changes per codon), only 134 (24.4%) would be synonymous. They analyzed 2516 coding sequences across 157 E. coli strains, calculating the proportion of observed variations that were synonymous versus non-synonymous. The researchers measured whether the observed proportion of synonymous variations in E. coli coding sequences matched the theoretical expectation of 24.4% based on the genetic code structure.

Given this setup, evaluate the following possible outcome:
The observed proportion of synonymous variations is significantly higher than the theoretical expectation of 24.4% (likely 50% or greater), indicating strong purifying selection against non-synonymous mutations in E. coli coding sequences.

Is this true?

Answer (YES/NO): YES